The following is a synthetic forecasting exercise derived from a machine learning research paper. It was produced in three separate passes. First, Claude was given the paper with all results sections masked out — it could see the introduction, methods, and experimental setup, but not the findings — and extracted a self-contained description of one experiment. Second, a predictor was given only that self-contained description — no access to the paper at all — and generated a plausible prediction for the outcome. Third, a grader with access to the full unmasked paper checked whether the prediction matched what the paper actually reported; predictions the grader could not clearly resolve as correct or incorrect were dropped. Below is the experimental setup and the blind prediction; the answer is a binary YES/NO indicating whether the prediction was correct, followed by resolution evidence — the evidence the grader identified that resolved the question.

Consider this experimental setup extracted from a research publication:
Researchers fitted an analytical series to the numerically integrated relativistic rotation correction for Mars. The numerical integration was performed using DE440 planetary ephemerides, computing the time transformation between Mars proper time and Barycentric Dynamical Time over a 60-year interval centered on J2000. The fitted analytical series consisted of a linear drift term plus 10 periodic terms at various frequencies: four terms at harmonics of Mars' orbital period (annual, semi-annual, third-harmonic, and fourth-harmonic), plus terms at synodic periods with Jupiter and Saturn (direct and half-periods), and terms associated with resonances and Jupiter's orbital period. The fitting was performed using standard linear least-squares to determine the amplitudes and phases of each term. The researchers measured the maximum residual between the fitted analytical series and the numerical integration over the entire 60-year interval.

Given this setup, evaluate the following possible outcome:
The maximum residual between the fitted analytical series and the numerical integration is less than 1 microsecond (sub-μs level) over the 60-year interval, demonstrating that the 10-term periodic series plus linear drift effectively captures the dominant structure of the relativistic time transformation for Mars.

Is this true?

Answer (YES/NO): NO